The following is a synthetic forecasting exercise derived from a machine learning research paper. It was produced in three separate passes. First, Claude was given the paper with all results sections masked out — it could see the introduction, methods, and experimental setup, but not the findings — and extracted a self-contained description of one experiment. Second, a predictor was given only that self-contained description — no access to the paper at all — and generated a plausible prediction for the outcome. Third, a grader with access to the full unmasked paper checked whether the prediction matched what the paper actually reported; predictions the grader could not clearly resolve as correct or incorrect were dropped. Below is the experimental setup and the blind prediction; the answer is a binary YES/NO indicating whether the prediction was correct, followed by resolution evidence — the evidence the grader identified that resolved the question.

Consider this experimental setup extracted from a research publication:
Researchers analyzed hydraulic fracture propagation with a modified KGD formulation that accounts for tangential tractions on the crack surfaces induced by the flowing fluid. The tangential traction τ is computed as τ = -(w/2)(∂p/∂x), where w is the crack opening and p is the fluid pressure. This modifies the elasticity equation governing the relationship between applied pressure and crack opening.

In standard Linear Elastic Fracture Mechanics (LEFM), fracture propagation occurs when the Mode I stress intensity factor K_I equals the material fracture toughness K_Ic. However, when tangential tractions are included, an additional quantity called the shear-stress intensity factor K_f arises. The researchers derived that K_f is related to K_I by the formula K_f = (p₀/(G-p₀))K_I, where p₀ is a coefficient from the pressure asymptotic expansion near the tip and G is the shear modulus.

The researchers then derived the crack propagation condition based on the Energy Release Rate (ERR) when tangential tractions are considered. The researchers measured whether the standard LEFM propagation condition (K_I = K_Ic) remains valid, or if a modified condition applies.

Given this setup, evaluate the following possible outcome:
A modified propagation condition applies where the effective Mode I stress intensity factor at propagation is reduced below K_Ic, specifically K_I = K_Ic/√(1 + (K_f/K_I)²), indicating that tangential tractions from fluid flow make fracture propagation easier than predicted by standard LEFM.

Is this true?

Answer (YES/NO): NO